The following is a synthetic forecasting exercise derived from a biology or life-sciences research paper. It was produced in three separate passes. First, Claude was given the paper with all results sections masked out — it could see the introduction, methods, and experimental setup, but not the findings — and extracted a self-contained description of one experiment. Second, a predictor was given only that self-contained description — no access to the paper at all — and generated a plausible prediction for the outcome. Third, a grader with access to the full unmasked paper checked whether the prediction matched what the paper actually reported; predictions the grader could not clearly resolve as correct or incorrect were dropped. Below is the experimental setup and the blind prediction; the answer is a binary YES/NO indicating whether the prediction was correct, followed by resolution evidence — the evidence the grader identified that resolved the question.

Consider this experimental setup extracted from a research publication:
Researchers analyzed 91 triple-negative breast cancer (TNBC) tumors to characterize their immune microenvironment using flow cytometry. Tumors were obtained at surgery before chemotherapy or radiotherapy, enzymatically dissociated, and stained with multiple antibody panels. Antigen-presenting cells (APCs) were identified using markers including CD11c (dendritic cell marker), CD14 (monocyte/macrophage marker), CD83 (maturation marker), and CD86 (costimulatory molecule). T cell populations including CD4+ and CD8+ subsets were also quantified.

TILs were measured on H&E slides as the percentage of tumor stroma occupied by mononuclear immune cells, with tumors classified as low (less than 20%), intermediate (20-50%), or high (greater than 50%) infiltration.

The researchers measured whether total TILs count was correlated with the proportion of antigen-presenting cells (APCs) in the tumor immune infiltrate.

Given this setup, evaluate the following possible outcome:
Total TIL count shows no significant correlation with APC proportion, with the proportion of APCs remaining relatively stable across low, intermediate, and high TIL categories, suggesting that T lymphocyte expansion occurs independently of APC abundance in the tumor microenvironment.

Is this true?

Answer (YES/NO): NO